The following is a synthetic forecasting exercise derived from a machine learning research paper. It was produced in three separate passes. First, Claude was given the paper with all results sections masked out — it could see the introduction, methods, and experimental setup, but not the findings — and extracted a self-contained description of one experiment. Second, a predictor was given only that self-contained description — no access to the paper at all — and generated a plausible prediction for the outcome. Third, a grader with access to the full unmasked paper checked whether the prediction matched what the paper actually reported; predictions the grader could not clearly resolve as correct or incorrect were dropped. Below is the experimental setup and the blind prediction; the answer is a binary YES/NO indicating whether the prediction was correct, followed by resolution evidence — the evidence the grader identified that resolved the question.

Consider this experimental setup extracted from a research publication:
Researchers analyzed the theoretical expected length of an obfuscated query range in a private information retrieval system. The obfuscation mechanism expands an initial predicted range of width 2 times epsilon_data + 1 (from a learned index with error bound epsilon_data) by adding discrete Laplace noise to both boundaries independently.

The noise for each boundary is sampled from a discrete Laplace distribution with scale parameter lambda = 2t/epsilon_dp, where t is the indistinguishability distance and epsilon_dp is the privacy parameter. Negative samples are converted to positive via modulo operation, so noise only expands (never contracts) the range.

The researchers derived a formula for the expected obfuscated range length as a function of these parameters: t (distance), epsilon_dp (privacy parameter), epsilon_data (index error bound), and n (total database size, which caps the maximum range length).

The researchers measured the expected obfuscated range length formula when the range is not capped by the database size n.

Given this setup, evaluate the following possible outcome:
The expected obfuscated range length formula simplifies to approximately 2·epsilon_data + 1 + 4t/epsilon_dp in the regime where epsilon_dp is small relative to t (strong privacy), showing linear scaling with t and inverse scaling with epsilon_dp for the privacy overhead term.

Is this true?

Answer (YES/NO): YES